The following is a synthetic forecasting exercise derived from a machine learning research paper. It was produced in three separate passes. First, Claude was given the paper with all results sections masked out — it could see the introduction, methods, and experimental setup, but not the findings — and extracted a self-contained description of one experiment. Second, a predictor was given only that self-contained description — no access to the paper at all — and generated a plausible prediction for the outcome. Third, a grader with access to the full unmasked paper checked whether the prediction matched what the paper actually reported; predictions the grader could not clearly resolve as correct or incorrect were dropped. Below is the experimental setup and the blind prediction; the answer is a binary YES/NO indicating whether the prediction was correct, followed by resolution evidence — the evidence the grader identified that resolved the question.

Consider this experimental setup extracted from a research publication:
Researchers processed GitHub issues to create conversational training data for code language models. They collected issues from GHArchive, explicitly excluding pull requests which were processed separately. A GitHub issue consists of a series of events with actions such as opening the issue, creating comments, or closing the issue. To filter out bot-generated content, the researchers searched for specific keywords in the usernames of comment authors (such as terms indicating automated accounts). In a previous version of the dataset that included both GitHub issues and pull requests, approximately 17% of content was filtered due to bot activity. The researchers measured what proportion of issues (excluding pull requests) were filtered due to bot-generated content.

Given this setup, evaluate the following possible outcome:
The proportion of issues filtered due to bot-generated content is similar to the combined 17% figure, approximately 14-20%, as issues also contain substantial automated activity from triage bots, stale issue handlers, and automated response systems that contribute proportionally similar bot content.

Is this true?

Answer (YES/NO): NO